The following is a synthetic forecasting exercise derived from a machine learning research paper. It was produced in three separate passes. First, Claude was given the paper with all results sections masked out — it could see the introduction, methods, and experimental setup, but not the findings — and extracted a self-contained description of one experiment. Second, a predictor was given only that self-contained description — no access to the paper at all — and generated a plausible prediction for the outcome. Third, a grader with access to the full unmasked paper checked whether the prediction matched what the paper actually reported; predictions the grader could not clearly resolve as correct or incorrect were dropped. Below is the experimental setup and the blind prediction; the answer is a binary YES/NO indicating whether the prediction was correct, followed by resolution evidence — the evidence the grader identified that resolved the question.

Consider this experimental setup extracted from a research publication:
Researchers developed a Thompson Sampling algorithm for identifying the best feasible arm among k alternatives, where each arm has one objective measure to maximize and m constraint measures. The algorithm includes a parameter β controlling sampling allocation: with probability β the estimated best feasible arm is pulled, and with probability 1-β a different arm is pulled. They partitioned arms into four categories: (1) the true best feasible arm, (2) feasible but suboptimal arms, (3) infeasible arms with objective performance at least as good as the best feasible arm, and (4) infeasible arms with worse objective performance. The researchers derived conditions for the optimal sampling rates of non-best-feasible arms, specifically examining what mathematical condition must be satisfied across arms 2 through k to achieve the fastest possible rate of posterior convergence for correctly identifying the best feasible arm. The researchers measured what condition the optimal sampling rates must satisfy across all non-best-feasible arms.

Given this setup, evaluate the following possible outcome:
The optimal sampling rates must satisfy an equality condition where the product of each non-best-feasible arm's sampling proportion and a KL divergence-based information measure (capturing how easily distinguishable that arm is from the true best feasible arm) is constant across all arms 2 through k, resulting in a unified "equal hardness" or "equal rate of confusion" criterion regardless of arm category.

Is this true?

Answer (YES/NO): NO